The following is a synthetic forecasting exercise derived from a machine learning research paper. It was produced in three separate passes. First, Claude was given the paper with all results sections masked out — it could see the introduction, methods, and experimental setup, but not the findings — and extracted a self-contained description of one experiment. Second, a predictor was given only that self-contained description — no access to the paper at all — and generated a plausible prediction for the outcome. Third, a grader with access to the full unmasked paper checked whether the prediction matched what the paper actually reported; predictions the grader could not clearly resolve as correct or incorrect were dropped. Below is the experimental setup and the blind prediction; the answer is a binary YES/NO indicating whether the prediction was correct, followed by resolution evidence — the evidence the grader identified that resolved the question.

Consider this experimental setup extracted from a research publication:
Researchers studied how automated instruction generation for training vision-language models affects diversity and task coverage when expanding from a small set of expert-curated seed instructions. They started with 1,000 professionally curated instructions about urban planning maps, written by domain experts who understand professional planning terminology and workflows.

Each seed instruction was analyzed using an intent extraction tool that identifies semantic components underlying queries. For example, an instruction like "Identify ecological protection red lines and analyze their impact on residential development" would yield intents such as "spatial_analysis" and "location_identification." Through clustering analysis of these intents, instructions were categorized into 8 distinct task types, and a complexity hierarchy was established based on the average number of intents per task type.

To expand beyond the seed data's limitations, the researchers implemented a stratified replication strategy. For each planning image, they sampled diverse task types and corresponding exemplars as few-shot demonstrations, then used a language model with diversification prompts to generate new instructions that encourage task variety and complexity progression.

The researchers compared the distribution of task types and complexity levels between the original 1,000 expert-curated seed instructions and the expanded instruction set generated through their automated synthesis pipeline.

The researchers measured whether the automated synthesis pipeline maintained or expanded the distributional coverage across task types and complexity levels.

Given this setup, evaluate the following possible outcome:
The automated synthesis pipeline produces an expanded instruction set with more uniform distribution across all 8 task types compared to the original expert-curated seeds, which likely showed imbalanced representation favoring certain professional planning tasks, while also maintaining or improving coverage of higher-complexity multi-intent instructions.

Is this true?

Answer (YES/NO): NO